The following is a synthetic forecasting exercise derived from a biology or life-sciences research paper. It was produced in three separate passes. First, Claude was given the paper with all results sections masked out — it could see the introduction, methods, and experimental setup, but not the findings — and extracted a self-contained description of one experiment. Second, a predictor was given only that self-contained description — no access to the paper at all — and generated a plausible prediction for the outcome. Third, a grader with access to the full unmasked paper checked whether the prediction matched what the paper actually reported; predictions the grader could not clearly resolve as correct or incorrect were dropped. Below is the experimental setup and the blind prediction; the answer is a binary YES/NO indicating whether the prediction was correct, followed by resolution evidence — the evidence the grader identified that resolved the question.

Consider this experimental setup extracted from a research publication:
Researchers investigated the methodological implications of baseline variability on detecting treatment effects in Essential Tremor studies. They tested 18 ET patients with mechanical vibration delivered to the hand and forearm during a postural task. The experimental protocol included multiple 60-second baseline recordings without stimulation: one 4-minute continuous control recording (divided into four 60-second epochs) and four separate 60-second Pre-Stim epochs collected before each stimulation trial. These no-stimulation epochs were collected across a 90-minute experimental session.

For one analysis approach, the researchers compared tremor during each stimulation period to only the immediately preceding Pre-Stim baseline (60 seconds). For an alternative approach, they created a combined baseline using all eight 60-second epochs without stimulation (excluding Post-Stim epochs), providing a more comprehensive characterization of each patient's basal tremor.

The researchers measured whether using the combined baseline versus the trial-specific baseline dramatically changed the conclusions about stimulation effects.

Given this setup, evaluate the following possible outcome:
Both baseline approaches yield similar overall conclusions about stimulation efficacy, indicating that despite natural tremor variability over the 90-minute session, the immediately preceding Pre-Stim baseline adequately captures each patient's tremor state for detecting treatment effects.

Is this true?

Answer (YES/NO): NO